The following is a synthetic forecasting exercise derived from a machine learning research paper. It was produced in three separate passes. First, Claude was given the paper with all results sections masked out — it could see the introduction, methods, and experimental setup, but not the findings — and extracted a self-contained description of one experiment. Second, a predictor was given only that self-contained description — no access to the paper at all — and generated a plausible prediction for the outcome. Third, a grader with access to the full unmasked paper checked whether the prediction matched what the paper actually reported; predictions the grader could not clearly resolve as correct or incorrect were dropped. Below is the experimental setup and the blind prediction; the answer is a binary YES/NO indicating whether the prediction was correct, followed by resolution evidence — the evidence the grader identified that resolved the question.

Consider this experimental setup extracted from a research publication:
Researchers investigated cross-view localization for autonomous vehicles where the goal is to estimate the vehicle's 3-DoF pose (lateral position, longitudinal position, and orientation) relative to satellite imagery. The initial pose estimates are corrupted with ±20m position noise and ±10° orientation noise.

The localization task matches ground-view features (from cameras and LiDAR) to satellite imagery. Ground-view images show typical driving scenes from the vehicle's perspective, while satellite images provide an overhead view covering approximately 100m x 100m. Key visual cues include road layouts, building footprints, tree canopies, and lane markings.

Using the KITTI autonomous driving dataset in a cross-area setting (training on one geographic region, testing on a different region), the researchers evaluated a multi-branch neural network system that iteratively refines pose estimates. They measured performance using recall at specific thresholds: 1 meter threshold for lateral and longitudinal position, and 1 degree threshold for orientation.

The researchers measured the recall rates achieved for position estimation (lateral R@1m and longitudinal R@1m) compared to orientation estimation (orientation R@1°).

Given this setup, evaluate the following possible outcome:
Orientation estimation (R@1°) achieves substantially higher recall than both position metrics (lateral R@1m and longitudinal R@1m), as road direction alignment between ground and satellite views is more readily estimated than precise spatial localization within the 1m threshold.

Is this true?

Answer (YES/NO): YES